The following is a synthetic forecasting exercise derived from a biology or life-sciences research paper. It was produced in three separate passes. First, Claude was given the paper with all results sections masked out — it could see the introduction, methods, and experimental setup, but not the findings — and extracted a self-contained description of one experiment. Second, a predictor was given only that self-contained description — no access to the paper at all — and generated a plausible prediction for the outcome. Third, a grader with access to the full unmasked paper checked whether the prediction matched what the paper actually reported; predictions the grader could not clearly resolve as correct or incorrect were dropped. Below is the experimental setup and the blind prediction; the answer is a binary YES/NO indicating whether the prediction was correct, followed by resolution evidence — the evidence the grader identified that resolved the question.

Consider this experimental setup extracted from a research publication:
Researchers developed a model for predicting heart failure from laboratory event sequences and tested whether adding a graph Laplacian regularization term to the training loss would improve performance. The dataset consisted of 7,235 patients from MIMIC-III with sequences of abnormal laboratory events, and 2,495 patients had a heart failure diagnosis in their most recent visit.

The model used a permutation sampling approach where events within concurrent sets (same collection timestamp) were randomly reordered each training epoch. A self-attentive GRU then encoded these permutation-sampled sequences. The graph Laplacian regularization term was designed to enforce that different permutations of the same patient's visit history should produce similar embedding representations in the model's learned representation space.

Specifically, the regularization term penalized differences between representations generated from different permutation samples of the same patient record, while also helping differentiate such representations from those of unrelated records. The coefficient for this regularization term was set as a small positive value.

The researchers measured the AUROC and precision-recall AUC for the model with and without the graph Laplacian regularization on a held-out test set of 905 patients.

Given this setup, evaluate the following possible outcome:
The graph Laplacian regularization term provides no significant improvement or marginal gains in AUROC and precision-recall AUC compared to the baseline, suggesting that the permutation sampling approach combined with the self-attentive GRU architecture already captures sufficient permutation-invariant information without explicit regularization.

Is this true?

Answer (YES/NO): NO